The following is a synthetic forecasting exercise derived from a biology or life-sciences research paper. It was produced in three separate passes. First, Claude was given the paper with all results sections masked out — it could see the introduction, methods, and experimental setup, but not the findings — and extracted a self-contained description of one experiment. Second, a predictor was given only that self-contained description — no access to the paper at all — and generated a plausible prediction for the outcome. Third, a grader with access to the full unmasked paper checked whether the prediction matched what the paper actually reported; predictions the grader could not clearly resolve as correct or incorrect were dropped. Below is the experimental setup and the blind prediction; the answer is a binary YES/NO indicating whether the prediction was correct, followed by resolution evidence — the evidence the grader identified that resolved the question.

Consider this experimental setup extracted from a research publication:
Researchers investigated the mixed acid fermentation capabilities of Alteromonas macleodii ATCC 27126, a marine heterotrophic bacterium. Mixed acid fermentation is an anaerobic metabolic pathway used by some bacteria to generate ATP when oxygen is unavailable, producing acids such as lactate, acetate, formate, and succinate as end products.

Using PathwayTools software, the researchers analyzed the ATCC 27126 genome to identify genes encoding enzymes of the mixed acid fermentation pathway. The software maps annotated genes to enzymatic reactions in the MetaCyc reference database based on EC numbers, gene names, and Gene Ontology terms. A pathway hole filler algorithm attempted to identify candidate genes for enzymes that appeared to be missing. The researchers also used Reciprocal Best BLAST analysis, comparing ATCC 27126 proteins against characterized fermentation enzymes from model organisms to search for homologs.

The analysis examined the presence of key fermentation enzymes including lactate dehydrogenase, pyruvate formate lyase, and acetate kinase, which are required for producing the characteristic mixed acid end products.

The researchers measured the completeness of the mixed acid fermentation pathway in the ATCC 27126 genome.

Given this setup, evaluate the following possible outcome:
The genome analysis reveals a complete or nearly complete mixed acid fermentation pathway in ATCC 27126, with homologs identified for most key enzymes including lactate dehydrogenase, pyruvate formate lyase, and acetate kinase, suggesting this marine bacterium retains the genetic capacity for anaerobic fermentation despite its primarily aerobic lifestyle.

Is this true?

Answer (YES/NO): NO